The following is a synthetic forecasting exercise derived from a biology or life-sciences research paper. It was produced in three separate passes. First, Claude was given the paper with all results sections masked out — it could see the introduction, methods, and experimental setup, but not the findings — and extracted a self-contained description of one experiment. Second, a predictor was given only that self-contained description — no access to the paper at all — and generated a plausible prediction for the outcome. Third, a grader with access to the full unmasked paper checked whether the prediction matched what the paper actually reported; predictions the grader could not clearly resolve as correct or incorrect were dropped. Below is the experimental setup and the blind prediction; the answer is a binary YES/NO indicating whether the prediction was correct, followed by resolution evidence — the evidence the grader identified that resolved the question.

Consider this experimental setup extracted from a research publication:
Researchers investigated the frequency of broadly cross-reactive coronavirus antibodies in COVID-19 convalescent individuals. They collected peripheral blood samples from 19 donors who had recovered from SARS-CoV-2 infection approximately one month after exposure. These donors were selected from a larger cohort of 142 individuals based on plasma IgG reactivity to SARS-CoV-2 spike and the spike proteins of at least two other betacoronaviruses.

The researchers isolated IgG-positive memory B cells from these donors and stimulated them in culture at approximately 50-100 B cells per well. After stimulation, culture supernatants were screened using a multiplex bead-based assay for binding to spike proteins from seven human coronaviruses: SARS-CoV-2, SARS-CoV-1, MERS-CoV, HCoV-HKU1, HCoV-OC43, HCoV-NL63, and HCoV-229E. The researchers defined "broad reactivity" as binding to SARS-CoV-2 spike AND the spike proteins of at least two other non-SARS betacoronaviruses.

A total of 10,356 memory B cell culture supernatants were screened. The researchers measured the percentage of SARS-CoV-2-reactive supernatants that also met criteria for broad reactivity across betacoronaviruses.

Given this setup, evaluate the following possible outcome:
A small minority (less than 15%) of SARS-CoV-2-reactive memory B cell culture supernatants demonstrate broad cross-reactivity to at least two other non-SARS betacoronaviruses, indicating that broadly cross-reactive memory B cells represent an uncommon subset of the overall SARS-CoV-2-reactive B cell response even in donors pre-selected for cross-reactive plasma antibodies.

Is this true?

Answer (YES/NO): YES